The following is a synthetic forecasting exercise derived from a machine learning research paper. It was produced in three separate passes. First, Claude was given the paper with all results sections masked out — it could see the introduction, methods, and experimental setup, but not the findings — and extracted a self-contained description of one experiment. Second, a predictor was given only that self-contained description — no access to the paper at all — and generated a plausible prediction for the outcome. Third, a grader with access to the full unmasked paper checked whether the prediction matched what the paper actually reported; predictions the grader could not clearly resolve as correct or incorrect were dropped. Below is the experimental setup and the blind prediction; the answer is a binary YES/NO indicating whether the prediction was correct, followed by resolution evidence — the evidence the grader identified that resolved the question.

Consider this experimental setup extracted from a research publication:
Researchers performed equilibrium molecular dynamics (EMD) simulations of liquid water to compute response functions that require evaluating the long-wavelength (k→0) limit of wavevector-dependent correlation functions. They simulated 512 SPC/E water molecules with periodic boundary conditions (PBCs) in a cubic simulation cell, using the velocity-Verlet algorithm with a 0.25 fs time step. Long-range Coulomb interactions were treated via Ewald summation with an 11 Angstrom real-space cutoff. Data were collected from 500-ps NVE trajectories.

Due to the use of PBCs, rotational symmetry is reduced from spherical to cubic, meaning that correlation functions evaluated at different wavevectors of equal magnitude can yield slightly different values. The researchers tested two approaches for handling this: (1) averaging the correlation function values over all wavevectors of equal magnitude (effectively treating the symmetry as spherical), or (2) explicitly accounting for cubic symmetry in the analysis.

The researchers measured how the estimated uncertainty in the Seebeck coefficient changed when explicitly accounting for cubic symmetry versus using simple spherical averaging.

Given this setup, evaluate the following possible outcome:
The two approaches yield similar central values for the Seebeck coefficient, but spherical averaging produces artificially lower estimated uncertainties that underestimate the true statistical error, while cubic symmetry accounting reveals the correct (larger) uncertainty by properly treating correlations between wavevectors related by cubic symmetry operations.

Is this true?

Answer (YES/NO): NO